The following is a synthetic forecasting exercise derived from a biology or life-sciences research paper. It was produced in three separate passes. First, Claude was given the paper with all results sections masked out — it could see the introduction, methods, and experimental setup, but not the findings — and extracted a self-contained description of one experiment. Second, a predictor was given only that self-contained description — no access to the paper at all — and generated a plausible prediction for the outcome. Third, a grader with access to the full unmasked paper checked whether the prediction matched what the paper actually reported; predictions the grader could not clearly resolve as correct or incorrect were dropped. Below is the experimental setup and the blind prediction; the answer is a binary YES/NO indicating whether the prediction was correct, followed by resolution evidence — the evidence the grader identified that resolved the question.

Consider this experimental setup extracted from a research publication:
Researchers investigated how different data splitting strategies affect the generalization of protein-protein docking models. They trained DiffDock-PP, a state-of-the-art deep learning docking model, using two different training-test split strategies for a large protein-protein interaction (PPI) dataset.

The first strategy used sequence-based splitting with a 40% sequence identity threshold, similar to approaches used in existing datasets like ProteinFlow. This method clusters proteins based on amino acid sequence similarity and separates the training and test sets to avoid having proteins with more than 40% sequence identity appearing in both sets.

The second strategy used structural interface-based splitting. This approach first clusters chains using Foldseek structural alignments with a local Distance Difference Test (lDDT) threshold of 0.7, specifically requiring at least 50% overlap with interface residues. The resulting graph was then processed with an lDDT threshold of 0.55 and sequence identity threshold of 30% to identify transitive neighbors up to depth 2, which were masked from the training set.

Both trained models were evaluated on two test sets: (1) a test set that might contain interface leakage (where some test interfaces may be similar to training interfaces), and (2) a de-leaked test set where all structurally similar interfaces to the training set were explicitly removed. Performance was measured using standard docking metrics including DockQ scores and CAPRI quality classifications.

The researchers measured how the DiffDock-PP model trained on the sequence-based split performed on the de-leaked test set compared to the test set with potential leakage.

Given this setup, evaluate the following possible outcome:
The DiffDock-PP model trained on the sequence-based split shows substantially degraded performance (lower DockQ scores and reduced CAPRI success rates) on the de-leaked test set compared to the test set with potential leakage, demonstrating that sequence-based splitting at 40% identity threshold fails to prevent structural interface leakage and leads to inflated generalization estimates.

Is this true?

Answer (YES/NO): YES